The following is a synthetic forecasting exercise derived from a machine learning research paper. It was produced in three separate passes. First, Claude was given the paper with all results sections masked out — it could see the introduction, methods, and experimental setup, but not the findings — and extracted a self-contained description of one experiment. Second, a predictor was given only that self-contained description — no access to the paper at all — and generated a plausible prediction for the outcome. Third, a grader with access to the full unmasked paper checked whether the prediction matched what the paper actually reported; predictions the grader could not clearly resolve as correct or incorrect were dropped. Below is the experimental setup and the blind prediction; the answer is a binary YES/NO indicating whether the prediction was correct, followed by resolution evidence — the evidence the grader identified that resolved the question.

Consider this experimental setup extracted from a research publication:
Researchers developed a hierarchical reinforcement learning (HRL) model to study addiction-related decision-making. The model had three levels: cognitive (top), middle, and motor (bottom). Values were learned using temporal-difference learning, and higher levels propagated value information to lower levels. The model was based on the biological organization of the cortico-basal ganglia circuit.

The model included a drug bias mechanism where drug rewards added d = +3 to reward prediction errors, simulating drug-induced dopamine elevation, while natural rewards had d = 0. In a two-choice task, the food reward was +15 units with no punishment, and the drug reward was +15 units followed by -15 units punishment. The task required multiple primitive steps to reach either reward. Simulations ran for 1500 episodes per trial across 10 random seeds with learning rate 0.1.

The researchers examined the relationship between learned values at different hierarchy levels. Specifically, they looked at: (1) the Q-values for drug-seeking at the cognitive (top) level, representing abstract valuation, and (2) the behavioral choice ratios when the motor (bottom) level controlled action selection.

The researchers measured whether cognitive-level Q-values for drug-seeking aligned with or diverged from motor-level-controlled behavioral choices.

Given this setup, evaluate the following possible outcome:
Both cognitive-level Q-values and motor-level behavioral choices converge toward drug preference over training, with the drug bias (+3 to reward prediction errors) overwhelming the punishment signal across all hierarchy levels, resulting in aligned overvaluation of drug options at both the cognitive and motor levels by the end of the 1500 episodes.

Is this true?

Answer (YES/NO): NO